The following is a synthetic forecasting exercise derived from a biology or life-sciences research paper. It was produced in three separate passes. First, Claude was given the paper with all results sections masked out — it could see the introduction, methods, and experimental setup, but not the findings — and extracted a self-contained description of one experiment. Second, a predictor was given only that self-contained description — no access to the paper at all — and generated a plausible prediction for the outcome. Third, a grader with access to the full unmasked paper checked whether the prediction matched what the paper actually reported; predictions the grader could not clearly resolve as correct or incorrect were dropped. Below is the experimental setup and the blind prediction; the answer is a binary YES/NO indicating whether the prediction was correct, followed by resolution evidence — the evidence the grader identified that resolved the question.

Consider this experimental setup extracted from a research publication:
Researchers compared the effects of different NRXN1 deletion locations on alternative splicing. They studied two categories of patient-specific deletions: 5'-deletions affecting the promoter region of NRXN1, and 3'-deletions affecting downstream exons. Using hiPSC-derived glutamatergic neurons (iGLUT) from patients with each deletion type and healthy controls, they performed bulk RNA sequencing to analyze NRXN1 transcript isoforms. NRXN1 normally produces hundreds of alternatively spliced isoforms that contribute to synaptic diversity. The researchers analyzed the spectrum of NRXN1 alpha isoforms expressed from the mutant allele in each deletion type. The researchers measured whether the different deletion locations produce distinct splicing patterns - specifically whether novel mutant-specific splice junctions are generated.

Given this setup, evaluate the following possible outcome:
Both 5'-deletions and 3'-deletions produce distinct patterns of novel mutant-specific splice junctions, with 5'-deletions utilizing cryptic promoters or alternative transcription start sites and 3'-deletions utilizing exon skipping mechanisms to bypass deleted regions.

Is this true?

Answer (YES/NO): NO